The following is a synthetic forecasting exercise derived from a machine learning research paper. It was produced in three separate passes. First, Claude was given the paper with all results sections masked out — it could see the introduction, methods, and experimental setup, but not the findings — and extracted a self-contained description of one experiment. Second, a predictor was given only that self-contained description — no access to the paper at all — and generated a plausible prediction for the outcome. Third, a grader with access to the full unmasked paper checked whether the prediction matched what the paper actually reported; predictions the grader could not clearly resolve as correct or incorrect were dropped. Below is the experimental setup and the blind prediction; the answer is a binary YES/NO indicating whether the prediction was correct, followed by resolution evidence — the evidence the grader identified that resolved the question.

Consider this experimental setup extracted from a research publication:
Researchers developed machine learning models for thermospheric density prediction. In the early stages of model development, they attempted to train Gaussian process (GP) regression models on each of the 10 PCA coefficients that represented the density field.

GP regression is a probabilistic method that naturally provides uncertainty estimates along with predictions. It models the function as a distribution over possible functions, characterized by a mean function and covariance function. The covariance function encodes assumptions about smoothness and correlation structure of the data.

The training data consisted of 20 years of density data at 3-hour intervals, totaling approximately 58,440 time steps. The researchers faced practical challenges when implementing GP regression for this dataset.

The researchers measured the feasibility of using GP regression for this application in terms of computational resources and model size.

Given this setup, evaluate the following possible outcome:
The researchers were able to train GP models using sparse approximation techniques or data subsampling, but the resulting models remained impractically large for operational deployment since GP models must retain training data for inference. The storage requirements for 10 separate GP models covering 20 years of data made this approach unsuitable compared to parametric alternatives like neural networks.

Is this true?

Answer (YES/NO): NO